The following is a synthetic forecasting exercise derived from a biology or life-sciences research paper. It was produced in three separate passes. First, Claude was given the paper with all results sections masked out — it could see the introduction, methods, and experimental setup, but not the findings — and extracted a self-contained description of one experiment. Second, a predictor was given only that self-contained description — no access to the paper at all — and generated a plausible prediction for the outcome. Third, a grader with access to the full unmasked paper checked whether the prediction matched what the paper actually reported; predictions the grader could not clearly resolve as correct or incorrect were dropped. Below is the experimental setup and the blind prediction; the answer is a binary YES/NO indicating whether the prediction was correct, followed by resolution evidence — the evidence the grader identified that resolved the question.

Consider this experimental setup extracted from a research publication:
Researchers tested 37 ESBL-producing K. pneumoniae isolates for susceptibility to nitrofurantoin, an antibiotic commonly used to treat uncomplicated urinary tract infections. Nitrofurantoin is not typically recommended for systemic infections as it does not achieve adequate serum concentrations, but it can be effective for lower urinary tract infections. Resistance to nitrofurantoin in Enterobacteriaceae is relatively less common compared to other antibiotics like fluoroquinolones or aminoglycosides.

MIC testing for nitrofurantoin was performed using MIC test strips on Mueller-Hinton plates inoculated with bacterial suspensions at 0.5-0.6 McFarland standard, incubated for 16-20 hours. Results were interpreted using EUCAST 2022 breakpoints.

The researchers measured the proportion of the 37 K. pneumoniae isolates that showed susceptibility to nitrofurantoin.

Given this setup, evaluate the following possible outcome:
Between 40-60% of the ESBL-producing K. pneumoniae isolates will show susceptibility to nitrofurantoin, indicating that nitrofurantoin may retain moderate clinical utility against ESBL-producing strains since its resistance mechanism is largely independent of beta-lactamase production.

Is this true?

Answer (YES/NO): NO